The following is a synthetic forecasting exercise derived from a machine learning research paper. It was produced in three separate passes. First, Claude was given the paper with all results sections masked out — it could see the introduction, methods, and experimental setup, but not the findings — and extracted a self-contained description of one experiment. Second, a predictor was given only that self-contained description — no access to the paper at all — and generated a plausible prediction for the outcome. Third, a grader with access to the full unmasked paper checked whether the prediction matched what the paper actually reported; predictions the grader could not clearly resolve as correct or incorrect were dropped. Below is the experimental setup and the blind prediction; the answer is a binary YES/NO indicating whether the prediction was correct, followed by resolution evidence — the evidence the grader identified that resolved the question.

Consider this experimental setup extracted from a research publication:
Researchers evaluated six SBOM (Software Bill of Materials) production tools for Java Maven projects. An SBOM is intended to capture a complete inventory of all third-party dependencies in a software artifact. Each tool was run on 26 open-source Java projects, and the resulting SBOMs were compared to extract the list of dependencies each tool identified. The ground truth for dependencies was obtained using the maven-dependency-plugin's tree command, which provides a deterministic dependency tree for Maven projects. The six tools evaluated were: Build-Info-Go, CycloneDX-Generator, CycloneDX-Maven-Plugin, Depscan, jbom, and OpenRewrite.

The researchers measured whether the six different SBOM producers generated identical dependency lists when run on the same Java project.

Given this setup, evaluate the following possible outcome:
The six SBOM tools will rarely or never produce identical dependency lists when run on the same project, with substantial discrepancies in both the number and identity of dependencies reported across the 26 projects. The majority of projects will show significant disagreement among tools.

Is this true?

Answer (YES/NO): YES